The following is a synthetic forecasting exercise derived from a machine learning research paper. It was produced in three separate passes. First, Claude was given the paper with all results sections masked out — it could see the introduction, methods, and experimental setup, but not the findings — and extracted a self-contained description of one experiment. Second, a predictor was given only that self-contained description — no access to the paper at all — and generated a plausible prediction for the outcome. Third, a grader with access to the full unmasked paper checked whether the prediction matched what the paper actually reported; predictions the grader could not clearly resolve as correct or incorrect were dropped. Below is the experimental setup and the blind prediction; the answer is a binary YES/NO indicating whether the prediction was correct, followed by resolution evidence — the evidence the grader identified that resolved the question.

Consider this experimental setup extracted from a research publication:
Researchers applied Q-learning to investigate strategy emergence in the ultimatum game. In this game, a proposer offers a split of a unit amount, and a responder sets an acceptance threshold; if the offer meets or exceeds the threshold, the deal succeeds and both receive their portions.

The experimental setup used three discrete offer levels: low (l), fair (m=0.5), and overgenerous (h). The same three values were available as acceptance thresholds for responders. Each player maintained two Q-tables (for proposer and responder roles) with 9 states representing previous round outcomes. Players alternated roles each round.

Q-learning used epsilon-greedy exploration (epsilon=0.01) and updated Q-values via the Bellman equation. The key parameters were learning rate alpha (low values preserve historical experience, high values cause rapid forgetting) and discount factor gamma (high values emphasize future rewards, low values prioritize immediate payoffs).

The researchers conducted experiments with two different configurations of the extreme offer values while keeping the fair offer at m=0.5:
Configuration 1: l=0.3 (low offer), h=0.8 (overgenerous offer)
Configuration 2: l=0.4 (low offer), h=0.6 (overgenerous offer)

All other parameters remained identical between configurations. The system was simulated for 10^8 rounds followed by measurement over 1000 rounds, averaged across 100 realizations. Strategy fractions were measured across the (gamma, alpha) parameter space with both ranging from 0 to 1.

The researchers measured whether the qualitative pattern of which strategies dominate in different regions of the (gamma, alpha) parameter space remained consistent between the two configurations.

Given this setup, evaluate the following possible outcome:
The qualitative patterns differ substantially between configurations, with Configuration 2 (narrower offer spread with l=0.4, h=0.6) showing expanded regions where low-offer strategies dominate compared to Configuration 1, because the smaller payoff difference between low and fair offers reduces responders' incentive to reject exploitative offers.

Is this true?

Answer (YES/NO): NO